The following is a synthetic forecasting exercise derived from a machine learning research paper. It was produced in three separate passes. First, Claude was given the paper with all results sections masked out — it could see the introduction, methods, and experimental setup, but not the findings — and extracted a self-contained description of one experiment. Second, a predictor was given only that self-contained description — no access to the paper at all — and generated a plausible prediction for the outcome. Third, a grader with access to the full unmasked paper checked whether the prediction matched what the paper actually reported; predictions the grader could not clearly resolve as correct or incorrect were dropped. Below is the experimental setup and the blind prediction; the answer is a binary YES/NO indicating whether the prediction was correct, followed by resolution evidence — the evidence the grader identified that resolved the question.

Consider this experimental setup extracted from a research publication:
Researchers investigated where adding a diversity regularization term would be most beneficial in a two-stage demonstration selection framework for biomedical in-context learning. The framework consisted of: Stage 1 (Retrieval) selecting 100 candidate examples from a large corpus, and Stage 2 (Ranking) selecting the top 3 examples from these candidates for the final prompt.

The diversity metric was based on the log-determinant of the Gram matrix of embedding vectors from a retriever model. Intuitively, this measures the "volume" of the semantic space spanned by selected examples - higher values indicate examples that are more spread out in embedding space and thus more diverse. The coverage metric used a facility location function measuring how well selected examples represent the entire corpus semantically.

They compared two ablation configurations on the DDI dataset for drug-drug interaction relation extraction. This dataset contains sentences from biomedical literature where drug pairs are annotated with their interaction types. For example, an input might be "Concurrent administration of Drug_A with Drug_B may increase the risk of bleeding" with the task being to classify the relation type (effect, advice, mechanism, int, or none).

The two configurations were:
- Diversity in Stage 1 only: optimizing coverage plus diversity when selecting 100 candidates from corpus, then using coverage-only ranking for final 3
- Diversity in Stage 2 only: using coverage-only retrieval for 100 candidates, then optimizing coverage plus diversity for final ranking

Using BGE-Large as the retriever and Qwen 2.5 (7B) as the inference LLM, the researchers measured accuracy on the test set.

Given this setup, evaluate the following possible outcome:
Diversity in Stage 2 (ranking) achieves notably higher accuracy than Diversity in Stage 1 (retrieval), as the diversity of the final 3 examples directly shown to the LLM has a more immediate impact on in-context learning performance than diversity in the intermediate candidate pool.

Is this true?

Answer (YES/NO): NO